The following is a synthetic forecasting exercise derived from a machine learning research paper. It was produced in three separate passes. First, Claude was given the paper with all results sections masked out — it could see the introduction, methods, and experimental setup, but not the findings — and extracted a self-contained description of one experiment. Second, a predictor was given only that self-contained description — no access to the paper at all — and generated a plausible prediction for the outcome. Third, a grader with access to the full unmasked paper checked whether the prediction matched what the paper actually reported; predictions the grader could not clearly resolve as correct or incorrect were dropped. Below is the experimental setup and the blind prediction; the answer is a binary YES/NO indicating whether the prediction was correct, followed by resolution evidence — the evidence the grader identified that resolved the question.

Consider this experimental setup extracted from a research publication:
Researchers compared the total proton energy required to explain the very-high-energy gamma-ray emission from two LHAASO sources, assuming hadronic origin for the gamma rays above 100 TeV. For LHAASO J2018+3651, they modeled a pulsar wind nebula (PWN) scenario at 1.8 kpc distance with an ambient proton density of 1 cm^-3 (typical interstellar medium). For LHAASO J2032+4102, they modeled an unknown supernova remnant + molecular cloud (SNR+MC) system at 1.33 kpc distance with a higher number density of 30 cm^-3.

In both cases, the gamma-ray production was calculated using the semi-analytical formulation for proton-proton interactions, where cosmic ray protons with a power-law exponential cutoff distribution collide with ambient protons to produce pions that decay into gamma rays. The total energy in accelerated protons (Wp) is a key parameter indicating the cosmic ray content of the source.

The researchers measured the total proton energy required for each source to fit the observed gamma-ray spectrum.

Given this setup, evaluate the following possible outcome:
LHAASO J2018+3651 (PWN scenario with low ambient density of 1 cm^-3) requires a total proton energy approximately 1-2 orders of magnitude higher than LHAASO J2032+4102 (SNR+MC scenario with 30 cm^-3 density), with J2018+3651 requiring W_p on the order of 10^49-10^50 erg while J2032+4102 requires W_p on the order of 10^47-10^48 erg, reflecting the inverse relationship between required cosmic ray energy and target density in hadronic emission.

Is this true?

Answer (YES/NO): NO